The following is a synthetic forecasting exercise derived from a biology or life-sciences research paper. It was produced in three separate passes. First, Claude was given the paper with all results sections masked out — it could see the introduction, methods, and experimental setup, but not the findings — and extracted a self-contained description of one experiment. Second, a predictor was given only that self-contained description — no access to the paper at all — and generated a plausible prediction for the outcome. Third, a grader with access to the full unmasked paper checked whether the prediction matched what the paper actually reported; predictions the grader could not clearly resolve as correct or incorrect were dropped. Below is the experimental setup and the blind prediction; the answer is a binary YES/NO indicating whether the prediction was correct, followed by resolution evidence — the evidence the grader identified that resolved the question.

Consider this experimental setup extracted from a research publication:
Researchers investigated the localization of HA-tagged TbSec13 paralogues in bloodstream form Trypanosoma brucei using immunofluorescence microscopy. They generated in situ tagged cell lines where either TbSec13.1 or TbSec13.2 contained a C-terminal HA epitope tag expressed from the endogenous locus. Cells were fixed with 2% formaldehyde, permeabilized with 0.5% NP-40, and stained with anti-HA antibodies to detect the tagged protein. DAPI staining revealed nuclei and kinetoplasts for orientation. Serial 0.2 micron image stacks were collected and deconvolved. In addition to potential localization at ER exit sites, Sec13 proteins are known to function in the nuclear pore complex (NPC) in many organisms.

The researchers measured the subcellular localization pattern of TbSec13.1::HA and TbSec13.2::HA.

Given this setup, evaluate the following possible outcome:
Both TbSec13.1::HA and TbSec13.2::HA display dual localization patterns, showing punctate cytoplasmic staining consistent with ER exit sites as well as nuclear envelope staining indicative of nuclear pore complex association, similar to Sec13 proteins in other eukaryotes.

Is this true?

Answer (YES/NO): NO